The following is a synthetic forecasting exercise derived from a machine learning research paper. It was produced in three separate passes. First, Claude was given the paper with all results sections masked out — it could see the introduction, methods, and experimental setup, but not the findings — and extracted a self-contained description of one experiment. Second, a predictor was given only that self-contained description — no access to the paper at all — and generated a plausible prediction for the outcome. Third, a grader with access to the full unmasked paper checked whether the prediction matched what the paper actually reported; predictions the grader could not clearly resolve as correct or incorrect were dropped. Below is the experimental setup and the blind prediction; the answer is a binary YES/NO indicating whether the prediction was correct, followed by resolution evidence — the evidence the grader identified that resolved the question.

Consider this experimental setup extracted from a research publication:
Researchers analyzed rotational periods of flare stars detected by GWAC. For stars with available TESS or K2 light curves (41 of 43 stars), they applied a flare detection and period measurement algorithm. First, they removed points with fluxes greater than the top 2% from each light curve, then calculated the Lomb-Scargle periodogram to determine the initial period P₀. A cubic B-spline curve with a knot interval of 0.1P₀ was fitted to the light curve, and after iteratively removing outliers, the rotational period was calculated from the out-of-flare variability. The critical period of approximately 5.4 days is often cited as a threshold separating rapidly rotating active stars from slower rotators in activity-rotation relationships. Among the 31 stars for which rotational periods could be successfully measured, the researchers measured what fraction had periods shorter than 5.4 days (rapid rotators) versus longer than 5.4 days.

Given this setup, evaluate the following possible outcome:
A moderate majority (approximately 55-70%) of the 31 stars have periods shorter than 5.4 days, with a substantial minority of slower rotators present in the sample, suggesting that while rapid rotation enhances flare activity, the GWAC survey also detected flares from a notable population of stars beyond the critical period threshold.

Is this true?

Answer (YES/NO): NO